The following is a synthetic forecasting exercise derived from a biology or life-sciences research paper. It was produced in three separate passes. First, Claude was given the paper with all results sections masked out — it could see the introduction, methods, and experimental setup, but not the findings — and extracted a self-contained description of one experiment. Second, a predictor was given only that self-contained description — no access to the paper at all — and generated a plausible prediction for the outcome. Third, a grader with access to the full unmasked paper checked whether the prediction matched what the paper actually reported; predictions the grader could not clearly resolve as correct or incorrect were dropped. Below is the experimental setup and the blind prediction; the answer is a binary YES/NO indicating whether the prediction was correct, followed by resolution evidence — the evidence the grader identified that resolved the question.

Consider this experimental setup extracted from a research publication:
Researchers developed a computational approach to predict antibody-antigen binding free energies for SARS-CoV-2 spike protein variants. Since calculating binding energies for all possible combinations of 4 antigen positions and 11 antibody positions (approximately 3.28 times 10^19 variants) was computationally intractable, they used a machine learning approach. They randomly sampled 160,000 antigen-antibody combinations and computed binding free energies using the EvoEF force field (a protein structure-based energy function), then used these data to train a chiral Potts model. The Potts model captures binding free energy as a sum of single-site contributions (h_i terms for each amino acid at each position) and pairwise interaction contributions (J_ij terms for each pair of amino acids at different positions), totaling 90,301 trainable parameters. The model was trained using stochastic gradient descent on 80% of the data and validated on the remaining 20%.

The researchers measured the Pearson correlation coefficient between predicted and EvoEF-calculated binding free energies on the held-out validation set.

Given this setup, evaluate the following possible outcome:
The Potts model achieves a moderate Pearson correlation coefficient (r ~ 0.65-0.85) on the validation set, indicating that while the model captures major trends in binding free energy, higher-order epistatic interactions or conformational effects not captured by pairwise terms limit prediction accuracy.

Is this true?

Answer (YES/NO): NO